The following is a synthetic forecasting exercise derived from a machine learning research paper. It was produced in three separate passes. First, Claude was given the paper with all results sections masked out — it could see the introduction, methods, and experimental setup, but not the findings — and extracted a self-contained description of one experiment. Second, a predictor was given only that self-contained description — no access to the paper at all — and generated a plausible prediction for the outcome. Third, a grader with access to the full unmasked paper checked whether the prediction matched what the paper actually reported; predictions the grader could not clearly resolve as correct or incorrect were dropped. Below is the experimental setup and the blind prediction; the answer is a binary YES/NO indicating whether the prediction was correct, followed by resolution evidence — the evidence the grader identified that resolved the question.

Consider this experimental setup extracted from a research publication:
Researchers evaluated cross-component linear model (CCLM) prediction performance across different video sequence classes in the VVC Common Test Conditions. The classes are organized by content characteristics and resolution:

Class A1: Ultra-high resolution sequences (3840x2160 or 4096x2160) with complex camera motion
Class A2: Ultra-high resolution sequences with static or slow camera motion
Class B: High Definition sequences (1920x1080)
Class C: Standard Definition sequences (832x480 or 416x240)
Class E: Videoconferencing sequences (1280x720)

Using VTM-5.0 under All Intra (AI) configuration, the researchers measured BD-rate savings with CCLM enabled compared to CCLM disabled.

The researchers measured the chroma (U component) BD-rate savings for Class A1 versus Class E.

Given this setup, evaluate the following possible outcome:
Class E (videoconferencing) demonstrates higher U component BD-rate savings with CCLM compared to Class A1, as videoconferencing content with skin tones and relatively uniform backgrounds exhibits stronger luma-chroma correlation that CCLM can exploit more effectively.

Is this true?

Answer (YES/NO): NO